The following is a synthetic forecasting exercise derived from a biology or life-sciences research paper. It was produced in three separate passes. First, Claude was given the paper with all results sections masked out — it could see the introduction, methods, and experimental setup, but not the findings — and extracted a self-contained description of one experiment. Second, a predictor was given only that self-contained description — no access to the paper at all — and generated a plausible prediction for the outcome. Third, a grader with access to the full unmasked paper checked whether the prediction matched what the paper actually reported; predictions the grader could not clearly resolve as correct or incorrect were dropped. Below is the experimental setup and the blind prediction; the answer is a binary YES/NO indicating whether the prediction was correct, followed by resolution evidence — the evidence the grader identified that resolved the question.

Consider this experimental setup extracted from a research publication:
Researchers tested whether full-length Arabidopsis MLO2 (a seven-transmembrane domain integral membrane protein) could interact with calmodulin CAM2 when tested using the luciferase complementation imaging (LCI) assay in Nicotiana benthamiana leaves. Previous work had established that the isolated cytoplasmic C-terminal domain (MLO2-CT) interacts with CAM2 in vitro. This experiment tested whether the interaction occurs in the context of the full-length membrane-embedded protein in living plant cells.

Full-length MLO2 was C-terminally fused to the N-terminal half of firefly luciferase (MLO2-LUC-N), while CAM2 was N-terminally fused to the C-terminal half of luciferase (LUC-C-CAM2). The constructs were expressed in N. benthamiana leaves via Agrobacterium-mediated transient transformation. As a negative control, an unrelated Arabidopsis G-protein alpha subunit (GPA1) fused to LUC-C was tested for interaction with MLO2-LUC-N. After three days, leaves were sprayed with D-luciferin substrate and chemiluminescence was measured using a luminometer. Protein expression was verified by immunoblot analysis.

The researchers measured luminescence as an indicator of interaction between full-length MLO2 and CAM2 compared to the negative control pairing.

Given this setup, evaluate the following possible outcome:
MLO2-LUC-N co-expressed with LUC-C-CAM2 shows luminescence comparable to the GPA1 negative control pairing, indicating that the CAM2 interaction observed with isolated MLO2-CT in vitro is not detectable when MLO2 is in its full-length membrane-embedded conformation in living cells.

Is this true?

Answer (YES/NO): NO